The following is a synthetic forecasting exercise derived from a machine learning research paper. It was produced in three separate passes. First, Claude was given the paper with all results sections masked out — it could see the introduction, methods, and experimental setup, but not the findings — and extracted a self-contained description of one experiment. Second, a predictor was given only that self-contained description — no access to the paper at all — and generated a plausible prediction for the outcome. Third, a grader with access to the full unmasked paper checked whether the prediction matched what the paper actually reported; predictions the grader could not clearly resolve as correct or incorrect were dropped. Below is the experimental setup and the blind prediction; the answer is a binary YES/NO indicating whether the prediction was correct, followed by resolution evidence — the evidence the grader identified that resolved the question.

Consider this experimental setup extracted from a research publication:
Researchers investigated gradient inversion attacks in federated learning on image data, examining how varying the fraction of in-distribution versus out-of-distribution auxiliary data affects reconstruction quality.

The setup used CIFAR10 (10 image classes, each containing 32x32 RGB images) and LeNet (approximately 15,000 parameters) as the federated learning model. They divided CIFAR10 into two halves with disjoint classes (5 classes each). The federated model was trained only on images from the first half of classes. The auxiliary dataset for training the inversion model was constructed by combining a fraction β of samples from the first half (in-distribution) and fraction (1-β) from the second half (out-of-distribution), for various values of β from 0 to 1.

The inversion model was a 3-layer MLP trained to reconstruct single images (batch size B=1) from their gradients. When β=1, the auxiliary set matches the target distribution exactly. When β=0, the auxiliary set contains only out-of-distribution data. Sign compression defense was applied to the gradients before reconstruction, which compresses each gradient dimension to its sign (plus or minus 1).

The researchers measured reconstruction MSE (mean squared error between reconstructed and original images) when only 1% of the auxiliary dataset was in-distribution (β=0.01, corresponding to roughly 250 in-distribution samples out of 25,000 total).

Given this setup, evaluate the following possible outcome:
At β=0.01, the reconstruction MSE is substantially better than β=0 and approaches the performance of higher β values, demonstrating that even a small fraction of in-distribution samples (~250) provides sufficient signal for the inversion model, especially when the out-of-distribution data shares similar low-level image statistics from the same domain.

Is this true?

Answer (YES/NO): YES